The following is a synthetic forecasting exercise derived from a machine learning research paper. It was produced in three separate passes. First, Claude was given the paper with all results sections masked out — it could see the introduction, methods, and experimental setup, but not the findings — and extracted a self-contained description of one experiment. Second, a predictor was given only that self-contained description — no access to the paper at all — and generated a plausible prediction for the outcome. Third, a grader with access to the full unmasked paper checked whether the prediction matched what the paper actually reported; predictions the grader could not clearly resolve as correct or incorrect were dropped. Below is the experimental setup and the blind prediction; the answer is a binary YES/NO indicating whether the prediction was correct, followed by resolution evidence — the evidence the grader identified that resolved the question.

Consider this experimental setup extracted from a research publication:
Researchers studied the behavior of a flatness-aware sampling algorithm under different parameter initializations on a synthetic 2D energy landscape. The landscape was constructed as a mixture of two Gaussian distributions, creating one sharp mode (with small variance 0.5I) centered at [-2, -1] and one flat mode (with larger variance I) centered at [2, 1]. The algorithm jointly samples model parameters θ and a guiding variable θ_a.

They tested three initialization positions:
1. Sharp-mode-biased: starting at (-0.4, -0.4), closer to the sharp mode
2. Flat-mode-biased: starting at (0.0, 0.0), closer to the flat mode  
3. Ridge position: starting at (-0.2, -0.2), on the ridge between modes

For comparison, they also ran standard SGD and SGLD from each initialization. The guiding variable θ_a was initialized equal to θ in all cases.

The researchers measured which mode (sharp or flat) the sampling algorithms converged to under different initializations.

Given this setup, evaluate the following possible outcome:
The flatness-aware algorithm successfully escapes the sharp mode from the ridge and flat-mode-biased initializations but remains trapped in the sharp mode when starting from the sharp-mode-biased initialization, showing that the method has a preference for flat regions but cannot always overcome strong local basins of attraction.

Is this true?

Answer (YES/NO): NO